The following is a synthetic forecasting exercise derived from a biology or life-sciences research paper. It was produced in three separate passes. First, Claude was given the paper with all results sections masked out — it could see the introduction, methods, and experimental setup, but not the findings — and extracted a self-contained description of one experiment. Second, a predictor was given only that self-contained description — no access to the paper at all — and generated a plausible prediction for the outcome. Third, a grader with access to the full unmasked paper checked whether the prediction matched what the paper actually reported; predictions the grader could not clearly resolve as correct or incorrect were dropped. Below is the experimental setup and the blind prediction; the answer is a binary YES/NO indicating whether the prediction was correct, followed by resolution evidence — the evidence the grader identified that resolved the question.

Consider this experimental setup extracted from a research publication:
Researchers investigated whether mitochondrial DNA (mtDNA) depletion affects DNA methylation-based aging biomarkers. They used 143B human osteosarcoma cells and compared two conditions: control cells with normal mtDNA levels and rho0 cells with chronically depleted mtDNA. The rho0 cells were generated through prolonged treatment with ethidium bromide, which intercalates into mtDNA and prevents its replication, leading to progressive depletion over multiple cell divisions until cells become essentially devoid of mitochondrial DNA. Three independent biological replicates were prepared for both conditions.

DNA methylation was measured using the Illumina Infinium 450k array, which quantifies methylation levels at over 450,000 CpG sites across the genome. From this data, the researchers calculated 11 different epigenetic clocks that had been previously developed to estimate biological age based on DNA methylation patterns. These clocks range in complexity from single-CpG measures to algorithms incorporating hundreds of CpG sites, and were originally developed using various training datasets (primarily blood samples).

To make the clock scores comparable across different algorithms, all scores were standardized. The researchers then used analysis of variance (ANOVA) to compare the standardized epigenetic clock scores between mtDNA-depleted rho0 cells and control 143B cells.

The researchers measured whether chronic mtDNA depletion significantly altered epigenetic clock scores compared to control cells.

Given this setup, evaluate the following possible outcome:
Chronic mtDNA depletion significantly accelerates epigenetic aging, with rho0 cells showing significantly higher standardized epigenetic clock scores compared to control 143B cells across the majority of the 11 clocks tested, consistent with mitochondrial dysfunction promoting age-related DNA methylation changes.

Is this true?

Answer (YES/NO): NO